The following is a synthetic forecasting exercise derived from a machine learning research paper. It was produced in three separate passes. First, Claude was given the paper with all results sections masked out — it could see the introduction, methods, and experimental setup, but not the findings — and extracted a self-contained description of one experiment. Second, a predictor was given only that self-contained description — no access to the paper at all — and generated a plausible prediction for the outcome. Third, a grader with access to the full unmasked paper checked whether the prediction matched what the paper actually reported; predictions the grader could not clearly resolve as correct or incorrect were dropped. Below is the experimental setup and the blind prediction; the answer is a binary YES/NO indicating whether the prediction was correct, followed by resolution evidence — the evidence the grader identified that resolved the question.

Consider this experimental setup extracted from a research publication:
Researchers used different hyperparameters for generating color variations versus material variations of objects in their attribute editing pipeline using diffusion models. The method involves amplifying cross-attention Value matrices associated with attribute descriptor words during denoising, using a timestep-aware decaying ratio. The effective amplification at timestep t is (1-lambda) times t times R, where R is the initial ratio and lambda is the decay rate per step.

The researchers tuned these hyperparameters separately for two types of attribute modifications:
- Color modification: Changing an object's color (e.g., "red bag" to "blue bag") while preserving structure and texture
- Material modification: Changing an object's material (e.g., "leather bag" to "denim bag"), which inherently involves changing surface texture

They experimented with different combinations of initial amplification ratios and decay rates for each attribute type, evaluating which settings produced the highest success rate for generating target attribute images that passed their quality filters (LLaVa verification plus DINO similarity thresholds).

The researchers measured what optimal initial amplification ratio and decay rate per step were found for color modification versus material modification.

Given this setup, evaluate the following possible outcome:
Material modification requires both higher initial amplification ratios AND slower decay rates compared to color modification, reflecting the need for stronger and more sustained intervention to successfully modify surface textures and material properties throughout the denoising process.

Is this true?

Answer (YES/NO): NO